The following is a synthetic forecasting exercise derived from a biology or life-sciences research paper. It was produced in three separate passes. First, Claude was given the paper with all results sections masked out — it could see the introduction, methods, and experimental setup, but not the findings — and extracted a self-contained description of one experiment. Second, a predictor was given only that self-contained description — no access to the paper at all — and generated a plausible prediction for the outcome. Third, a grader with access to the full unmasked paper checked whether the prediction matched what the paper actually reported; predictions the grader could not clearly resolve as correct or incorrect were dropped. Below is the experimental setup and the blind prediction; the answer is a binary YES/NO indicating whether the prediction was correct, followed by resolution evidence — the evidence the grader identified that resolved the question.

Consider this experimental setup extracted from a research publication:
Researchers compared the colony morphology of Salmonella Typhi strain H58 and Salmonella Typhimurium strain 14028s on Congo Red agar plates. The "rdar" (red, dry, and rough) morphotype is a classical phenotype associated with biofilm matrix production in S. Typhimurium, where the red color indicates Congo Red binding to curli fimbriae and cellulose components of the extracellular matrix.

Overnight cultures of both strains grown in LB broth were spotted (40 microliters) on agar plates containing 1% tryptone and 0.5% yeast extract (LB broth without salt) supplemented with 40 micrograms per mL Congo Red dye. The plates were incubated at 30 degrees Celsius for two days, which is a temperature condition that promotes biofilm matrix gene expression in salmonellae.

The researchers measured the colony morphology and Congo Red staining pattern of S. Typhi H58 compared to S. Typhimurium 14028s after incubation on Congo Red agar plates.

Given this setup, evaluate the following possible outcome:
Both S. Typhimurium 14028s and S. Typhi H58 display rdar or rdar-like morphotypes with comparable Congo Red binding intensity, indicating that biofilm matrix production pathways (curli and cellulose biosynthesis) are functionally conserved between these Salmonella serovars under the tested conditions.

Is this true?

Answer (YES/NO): NO